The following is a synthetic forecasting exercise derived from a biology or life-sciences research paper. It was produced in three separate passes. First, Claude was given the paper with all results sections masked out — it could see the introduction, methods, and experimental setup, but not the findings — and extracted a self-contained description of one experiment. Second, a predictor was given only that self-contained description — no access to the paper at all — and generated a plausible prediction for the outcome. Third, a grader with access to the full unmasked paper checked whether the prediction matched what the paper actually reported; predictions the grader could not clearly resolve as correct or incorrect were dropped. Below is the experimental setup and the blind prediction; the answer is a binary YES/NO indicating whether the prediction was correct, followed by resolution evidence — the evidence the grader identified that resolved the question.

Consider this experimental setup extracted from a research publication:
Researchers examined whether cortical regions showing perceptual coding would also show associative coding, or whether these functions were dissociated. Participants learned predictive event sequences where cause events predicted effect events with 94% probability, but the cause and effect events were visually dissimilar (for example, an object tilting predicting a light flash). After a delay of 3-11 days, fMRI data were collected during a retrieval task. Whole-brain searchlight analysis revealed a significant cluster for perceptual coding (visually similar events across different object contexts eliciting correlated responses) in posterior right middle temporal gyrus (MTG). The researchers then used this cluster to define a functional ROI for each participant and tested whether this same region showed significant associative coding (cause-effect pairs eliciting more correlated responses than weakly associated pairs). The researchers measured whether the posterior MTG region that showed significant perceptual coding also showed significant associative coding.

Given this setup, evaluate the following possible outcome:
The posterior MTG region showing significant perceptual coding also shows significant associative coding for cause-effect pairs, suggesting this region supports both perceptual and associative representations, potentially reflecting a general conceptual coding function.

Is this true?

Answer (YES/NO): NO